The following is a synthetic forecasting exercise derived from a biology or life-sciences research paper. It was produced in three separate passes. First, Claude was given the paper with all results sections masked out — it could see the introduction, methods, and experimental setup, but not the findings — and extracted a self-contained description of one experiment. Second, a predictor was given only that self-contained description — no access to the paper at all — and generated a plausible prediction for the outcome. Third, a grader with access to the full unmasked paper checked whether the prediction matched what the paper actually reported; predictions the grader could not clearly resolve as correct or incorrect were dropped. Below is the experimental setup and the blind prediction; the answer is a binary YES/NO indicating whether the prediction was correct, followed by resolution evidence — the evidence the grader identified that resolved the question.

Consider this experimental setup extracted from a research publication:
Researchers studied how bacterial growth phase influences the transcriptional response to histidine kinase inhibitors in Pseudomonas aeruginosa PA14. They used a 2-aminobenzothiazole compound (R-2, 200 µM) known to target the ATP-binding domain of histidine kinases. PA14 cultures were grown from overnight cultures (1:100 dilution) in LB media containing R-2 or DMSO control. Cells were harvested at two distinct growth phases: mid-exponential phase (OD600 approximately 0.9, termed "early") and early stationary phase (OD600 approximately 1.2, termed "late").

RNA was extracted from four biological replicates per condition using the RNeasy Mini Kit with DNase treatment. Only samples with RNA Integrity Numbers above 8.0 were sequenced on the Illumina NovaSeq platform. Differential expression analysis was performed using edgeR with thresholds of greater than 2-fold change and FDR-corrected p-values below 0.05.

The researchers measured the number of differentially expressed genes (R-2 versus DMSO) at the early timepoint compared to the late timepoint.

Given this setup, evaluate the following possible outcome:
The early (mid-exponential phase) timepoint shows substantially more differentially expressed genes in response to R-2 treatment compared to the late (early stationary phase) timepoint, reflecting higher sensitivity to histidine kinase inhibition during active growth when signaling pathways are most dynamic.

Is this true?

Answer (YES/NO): NO